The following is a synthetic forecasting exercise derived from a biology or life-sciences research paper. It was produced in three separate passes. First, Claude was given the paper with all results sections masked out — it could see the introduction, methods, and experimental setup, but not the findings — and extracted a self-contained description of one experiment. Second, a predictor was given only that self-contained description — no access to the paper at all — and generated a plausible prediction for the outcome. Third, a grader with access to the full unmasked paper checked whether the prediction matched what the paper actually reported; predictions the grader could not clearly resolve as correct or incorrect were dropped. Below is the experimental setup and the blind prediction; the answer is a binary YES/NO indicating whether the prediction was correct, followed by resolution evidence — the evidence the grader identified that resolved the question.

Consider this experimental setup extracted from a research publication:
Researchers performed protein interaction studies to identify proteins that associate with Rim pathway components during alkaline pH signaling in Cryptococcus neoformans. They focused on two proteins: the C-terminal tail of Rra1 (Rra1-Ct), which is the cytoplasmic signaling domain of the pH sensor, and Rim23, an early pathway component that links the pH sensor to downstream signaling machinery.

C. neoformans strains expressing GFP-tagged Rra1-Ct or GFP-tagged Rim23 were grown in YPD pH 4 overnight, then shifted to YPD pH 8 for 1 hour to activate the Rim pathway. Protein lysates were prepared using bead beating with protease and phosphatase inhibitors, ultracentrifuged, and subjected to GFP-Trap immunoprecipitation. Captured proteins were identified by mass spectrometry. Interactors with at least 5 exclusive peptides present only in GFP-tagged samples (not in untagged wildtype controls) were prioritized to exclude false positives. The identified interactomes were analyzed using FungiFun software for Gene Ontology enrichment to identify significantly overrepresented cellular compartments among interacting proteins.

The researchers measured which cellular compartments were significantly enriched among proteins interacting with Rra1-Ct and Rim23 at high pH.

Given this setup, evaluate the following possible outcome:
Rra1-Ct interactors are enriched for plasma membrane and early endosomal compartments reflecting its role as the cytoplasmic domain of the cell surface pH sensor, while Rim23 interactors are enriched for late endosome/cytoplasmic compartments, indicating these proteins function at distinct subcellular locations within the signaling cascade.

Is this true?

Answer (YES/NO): NO